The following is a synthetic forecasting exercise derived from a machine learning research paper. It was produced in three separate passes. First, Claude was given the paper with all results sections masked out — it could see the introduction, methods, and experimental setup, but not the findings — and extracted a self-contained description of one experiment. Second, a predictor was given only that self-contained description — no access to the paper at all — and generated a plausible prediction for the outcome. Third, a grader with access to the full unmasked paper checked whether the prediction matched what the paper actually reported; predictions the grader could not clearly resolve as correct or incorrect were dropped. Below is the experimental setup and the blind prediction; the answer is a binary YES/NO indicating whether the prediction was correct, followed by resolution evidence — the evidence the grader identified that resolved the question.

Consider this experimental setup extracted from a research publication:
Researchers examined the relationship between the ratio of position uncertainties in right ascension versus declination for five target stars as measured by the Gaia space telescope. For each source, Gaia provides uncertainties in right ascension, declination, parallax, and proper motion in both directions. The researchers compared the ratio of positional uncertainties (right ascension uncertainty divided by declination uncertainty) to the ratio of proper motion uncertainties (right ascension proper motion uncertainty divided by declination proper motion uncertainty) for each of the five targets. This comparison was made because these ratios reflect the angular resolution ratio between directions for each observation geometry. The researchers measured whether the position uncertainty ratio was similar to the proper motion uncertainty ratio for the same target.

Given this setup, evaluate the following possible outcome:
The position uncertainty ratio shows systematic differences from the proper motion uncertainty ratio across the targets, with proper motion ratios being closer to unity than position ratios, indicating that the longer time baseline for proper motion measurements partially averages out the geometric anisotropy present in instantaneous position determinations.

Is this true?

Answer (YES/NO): NO